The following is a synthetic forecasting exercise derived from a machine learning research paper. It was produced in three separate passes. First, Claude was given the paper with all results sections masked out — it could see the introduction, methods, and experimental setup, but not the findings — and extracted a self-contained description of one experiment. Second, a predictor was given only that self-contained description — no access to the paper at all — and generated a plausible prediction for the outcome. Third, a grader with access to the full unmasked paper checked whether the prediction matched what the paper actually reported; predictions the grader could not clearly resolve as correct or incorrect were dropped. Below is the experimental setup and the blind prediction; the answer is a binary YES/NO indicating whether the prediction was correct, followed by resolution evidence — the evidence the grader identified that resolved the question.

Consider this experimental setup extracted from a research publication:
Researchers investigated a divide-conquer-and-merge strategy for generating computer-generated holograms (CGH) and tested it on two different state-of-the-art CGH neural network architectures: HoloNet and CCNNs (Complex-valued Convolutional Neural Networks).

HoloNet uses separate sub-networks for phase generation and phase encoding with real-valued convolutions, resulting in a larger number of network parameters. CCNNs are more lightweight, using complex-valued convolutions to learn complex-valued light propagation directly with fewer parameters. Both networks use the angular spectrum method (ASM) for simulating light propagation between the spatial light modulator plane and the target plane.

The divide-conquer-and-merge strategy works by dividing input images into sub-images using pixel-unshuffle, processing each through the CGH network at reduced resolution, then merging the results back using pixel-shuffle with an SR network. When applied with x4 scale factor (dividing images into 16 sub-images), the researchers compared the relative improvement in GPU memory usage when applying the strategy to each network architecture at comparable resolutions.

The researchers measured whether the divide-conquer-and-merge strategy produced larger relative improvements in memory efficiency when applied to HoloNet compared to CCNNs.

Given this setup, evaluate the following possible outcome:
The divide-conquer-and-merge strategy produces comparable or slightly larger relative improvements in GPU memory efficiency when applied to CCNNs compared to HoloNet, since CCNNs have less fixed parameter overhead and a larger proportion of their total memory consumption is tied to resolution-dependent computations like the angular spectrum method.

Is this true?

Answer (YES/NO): NO